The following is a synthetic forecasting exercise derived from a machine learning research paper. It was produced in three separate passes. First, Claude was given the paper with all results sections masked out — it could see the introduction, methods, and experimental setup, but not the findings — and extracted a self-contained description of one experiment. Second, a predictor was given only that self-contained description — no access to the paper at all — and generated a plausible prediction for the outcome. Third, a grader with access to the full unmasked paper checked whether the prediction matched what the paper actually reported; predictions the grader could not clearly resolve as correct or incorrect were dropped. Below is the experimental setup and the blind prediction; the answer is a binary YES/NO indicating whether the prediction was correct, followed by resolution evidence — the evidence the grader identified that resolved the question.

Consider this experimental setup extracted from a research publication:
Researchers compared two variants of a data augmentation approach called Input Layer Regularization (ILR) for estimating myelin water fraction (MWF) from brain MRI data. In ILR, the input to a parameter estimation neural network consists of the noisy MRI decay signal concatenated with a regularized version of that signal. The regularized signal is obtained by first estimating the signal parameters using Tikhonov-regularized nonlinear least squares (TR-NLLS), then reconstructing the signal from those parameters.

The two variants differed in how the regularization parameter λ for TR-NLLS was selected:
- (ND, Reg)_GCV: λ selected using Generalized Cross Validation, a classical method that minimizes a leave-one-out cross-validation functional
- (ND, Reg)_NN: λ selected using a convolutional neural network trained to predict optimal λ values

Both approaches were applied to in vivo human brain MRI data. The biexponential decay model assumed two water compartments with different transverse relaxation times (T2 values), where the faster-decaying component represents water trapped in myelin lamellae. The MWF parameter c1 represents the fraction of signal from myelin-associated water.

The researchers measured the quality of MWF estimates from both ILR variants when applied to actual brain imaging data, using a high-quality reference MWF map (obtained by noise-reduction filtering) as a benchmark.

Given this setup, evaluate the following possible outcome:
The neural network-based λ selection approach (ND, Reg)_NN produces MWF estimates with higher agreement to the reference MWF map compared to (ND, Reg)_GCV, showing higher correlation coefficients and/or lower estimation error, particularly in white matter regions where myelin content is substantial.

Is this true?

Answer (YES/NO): NO